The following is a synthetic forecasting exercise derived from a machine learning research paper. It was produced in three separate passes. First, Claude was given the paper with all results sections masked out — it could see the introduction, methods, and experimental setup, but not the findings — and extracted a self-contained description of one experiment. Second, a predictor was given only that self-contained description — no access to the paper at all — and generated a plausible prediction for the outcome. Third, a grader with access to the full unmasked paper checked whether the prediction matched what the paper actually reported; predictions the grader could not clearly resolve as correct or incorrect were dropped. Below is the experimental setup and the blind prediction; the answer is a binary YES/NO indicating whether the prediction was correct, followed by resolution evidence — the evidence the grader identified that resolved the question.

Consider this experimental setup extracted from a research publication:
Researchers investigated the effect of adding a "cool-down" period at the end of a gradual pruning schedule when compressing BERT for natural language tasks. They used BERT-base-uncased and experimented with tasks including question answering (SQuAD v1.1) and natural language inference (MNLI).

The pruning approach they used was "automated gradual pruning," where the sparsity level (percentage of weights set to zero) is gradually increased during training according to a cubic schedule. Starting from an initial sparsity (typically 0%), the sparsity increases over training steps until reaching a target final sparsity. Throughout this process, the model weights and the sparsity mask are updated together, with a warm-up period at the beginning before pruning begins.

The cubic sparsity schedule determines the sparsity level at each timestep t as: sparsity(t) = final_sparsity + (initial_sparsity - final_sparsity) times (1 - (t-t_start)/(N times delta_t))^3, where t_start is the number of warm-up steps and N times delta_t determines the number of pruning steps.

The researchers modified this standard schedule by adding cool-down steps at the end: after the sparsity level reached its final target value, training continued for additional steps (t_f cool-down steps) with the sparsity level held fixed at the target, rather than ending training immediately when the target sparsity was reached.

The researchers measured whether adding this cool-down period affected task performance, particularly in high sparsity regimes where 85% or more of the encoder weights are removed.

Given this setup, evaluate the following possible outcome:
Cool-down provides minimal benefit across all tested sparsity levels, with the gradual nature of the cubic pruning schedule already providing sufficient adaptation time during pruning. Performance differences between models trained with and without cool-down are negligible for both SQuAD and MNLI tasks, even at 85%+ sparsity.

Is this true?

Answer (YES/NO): NO